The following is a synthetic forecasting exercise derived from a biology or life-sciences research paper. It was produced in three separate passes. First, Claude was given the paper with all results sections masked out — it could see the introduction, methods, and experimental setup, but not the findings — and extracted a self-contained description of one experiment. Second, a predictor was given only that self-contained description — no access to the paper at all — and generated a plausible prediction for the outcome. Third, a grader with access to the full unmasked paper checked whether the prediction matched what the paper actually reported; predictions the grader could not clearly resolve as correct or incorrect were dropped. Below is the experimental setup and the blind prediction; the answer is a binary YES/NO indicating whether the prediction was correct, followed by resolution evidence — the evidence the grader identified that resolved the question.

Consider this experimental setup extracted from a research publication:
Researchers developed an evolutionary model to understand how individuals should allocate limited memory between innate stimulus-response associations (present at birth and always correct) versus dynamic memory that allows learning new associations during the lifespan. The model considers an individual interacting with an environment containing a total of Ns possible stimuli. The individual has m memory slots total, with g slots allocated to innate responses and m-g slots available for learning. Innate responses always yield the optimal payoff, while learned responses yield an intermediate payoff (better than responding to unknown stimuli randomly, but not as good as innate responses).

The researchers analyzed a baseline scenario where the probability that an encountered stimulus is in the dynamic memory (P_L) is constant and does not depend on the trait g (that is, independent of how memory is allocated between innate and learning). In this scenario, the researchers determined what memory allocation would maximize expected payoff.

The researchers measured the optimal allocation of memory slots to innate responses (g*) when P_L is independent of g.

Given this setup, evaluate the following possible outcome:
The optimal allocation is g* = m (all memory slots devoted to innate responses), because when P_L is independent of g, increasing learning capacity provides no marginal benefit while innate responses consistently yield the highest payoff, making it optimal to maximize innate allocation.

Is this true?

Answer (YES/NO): YES